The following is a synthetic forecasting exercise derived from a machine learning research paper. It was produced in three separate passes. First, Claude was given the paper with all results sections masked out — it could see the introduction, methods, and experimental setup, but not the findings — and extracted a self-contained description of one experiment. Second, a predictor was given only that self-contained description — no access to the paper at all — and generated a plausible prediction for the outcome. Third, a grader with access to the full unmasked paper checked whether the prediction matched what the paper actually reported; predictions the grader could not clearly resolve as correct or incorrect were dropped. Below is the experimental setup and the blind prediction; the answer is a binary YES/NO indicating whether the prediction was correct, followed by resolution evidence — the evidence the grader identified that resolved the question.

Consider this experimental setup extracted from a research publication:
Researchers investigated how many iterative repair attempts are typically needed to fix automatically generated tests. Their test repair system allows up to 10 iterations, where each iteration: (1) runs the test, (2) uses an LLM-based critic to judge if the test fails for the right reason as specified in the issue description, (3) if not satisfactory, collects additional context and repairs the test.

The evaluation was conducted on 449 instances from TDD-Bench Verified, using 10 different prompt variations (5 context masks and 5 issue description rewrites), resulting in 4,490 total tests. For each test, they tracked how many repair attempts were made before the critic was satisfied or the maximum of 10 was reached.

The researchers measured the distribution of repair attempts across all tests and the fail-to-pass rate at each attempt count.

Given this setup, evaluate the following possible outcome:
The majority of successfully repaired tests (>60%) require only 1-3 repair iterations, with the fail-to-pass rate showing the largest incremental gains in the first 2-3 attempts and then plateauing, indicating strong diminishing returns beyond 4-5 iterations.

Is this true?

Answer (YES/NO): NO